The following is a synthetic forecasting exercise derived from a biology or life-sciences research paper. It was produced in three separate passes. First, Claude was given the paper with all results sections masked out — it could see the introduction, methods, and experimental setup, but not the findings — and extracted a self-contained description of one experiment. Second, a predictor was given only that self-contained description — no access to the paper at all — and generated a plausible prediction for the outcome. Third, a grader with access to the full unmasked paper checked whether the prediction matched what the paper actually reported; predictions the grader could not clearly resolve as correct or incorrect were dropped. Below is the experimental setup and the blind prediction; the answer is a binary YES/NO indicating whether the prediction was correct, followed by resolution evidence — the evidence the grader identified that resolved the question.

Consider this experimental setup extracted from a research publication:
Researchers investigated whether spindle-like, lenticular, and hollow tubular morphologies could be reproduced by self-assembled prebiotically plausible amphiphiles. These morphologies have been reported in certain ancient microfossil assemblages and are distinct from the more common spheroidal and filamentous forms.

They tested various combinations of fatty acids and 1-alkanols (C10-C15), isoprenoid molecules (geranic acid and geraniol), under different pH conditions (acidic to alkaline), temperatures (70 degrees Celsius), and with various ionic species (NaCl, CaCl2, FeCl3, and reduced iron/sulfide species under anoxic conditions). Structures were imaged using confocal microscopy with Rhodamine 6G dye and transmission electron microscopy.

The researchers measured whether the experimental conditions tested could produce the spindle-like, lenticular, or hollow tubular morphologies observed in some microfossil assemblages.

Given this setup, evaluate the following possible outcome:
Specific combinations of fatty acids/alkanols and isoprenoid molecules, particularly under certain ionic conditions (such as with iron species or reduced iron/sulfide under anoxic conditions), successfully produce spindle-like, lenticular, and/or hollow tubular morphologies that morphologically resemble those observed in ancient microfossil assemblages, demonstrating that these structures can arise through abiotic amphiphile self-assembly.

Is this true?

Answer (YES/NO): NO